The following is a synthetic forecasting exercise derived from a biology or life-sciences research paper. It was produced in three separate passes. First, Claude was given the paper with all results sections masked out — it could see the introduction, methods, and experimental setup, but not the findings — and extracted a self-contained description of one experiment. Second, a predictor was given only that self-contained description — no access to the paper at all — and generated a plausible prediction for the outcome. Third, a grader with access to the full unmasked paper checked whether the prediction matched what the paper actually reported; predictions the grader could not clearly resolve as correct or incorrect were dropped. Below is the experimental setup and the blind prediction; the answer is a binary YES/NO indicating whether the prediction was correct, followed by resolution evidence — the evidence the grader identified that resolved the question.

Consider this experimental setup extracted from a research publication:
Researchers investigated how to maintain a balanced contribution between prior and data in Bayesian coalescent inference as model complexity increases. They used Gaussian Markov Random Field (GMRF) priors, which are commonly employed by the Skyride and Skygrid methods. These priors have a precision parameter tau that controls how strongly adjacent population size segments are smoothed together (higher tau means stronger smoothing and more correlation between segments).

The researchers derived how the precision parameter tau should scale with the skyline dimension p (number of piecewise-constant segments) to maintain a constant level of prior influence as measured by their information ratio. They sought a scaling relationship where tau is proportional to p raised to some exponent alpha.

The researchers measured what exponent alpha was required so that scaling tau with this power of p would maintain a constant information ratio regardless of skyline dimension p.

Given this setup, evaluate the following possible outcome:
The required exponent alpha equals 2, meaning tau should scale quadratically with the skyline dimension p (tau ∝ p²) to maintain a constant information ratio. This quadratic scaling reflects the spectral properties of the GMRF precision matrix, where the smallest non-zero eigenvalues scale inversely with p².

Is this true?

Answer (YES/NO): YES